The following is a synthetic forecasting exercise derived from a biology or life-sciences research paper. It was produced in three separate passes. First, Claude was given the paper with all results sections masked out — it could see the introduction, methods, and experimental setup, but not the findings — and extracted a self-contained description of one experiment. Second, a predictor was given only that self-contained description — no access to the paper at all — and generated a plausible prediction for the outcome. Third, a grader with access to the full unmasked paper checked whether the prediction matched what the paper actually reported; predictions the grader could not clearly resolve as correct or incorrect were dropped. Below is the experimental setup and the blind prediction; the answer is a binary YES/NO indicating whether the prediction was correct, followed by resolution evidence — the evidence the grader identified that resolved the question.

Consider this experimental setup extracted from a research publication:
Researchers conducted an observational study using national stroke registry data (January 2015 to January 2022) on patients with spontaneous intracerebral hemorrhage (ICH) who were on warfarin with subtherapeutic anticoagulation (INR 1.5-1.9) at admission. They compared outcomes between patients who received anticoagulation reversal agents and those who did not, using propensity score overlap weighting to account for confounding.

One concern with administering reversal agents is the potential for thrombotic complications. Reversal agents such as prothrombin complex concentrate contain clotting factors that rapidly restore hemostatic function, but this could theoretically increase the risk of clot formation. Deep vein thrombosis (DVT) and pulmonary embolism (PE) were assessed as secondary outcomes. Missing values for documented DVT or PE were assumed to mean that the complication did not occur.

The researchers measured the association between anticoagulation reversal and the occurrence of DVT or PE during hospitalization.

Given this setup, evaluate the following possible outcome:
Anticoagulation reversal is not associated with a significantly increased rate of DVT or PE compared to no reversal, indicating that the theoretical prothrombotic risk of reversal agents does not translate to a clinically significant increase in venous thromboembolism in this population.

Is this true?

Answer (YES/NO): YES